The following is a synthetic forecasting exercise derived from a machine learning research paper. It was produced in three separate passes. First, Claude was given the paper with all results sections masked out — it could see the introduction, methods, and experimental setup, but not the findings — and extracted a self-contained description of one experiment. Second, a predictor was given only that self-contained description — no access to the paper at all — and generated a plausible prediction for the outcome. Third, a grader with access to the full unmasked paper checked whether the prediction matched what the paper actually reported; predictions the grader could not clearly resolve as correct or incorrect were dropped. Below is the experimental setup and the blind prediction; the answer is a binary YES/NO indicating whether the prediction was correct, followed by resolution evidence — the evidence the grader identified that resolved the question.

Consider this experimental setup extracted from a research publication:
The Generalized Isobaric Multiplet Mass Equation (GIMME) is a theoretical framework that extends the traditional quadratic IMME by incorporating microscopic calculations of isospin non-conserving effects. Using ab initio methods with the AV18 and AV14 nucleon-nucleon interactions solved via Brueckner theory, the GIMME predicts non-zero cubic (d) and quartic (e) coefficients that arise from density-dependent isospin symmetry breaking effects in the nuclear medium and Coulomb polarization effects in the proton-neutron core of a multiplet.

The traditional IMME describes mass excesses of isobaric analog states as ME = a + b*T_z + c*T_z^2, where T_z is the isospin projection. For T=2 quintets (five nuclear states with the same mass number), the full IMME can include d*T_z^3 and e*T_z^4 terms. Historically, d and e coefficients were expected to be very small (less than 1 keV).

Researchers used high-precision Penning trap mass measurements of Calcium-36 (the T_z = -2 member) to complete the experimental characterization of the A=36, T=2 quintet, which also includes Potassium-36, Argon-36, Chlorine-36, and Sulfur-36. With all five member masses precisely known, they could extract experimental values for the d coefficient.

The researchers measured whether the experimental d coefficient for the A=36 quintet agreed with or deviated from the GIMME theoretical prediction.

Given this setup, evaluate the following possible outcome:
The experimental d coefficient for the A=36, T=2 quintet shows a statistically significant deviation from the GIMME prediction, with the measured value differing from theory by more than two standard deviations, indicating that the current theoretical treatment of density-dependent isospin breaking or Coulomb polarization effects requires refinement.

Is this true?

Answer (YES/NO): YES